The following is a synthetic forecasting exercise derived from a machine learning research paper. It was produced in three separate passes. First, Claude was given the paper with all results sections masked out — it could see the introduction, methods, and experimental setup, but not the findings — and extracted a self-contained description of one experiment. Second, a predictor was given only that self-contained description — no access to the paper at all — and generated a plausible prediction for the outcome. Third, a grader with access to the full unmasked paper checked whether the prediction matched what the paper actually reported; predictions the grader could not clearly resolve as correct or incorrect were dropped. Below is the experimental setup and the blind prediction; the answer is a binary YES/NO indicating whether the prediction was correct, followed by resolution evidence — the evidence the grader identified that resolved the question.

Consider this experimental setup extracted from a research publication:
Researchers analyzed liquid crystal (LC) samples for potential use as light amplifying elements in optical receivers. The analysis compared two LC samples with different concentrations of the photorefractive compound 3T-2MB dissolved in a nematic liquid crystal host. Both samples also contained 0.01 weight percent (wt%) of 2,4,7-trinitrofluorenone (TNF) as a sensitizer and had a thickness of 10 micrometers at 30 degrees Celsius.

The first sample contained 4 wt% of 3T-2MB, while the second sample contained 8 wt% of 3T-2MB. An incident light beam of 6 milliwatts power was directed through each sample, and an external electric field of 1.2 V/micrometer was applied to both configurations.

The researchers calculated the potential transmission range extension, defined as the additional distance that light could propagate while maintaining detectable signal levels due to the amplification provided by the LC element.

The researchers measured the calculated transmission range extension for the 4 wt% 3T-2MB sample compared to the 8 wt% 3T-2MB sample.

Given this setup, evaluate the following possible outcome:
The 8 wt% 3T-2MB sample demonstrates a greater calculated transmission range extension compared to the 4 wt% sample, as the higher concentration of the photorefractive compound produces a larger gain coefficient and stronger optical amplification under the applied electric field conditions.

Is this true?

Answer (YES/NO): YES